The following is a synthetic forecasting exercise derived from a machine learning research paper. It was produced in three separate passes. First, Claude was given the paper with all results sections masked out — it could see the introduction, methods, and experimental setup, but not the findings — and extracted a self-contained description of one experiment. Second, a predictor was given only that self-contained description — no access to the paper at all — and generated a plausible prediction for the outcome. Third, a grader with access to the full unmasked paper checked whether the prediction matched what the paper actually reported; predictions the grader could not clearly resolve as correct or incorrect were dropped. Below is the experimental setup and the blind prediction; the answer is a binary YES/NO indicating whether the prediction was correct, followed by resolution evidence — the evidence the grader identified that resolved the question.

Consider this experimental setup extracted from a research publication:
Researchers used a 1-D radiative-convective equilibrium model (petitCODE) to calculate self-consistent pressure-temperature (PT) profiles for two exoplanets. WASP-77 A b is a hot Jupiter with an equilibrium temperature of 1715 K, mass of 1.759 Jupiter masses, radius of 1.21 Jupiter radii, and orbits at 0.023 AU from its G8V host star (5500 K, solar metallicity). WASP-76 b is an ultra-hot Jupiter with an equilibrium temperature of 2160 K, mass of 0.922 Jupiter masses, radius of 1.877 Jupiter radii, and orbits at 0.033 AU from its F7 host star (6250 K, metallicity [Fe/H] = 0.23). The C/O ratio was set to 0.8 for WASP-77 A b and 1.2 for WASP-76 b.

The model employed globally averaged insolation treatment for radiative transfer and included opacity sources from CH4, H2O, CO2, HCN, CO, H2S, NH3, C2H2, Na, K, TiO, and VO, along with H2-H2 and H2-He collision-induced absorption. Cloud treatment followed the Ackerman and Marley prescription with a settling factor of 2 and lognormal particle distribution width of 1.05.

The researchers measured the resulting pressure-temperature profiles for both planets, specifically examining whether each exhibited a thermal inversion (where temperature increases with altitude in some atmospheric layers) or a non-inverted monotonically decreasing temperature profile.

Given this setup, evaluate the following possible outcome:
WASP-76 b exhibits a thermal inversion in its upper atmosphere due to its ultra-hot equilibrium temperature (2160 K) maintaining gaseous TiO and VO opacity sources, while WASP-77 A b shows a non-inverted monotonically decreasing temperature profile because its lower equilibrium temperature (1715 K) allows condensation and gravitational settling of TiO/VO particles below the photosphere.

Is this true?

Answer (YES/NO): YES